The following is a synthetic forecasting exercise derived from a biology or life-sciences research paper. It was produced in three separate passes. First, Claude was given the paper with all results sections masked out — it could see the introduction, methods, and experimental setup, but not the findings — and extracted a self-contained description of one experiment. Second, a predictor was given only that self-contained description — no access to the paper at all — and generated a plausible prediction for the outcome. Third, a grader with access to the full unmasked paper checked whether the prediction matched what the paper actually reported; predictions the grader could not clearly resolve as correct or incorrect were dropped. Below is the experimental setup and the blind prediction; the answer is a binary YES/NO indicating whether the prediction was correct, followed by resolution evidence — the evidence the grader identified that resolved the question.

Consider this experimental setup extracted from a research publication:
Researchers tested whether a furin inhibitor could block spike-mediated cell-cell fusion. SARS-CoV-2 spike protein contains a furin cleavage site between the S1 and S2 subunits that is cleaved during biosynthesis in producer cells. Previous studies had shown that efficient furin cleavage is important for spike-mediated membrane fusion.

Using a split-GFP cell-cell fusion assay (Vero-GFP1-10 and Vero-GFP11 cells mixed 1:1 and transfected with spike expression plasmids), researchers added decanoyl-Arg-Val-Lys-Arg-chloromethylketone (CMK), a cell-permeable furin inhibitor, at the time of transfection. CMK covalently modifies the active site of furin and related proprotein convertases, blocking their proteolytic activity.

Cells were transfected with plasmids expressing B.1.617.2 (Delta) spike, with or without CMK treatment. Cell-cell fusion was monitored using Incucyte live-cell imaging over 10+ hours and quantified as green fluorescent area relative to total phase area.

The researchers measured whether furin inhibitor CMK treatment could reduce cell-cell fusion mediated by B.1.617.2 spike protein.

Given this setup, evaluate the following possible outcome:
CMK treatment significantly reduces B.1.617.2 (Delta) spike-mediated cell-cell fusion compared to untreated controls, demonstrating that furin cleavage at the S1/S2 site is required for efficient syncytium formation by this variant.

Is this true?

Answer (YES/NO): NO